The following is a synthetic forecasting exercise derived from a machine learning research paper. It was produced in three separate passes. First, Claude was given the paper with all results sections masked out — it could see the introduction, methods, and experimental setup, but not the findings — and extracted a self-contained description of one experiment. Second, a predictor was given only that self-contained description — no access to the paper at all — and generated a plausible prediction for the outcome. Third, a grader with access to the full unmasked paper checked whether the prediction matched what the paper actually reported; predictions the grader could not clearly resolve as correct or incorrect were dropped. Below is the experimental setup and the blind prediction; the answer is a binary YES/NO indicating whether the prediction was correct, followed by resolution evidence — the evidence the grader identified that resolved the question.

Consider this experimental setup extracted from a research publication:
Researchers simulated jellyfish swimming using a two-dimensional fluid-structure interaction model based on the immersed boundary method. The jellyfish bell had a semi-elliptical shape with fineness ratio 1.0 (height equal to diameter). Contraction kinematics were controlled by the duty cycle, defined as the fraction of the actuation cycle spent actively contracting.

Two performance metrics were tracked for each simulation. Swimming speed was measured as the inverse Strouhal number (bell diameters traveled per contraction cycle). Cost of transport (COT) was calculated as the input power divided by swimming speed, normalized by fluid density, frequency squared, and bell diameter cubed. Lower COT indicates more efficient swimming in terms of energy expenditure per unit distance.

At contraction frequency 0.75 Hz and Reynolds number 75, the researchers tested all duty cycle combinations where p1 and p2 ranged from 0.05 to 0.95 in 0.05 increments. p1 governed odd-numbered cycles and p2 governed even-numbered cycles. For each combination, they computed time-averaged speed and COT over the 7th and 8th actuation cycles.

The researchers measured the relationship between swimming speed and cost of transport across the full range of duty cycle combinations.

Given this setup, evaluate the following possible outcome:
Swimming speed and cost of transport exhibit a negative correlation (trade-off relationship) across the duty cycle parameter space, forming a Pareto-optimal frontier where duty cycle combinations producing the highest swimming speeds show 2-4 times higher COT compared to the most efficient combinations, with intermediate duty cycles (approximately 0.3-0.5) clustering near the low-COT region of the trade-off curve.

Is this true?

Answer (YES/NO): NO